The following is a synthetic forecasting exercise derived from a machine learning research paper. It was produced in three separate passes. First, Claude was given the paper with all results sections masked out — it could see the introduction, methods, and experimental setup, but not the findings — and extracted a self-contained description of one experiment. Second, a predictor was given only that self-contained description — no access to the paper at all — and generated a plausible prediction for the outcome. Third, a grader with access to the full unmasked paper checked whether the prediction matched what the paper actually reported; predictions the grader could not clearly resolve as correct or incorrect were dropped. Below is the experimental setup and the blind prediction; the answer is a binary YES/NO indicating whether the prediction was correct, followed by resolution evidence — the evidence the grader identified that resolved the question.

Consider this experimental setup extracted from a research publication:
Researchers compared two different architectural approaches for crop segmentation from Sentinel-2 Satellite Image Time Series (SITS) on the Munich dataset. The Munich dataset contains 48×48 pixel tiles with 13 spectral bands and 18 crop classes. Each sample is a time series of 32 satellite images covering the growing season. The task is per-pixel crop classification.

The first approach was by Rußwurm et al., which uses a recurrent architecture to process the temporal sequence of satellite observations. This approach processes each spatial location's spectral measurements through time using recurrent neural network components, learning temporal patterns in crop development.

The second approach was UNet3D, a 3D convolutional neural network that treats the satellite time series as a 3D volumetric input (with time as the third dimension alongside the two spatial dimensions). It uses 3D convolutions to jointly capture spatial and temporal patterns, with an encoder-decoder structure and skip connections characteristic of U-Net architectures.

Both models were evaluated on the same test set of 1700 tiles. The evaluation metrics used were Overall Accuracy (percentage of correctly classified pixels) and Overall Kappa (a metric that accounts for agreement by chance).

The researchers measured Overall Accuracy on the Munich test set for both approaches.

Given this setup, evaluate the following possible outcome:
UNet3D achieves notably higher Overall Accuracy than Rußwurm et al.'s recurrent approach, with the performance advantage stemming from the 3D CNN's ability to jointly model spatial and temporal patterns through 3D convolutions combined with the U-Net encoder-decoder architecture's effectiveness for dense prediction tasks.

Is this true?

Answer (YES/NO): YES